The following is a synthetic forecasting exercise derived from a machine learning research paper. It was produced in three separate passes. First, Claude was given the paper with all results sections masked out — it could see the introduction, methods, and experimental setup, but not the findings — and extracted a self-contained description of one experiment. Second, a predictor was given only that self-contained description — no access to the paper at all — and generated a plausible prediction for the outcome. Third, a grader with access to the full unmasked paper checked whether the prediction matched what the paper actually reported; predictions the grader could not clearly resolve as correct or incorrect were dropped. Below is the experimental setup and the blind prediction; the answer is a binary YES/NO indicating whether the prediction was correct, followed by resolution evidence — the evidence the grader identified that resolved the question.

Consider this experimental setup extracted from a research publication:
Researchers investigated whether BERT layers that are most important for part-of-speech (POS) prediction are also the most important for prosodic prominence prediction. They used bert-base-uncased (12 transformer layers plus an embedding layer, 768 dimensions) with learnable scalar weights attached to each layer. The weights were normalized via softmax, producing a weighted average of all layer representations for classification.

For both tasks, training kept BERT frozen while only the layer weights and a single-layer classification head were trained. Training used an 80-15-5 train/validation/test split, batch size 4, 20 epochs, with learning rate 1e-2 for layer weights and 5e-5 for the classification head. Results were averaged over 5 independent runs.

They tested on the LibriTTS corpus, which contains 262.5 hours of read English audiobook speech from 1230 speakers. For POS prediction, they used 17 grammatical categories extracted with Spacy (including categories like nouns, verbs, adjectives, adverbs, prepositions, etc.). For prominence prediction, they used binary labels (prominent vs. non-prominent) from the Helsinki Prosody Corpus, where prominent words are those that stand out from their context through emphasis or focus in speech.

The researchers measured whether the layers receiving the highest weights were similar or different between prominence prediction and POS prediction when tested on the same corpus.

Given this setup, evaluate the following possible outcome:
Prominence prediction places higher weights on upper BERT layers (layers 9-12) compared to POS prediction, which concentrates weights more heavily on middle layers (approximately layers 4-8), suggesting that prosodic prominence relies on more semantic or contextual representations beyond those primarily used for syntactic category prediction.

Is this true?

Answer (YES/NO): NO